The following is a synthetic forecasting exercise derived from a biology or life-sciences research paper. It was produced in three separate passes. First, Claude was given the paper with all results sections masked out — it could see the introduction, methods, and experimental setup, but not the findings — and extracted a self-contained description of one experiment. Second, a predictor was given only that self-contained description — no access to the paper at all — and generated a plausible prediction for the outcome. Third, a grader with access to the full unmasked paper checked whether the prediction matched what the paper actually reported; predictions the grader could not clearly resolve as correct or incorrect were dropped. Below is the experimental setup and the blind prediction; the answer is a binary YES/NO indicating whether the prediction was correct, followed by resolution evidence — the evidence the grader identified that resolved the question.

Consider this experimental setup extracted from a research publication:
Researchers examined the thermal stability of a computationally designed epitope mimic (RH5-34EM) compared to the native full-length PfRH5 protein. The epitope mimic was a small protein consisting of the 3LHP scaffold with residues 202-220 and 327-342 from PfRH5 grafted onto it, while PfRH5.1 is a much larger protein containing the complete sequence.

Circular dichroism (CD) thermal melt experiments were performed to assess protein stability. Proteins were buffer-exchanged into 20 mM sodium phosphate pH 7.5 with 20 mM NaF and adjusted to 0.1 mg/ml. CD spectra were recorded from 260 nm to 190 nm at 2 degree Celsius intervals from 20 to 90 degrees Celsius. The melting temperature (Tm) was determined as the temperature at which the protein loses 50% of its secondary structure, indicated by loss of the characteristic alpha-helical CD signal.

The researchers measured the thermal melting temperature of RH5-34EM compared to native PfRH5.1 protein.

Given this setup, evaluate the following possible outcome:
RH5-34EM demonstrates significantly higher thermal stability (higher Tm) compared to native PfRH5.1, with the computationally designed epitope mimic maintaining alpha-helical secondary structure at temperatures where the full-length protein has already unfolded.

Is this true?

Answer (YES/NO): YES